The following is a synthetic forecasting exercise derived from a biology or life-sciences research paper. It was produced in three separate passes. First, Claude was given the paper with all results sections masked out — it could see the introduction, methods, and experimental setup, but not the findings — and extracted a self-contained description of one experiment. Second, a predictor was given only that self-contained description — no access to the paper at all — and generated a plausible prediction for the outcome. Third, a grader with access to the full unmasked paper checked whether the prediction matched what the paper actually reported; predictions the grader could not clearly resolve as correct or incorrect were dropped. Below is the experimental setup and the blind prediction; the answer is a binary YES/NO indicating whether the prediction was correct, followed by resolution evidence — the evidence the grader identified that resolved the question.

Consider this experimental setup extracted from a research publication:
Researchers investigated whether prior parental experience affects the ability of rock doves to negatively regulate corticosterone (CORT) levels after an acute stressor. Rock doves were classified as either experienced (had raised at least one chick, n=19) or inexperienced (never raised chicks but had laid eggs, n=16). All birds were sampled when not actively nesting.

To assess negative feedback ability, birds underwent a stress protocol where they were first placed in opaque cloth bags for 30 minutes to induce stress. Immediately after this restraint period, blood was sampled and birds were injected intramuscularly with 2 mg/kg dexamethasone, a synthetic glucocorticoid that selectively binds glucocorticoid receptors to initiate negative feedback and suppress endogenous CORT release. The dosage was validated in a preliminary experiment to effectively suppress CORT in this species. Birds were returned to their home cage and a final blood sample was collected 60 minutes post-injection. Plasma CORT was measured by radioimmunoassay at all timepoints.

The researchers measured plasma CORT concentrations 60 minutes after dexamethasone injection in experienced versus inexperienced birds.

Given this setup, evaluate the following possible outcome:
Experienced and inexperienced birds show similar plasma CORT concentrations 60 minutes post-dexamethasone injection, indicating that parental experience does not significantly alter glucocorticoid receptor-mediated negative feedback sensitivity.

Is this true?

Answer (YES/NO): NO